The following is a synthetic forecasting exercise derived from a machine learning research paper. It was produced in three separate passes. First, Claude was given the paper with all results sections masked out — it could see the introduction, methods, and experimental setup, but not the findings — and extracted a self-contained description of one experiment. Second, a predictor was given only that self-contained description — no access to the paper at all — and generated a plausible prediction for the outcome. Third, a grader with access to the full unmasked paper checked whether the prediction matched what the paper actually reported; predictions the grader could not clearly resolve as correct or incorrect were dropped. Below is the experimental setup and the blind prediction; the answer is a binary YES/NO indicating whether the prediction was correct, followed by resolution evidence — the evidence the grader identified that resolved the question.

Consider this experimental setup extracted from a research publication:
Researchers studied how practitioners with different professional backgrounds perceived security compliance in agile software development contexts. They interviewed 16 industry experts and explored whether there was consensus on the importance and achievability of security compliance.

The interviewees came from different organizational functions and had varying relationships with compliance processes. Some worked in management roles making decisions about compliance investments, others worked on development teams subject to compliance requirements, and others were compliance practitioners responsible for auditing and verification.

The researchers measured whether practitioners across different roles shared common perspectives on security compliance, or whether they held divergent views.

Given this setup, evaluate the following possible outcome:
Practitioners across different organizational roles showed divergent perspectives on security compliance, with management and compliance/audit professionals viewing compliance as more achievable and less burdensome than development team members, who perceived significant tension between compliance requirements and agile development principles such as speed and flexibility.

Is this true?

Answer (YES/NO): NO